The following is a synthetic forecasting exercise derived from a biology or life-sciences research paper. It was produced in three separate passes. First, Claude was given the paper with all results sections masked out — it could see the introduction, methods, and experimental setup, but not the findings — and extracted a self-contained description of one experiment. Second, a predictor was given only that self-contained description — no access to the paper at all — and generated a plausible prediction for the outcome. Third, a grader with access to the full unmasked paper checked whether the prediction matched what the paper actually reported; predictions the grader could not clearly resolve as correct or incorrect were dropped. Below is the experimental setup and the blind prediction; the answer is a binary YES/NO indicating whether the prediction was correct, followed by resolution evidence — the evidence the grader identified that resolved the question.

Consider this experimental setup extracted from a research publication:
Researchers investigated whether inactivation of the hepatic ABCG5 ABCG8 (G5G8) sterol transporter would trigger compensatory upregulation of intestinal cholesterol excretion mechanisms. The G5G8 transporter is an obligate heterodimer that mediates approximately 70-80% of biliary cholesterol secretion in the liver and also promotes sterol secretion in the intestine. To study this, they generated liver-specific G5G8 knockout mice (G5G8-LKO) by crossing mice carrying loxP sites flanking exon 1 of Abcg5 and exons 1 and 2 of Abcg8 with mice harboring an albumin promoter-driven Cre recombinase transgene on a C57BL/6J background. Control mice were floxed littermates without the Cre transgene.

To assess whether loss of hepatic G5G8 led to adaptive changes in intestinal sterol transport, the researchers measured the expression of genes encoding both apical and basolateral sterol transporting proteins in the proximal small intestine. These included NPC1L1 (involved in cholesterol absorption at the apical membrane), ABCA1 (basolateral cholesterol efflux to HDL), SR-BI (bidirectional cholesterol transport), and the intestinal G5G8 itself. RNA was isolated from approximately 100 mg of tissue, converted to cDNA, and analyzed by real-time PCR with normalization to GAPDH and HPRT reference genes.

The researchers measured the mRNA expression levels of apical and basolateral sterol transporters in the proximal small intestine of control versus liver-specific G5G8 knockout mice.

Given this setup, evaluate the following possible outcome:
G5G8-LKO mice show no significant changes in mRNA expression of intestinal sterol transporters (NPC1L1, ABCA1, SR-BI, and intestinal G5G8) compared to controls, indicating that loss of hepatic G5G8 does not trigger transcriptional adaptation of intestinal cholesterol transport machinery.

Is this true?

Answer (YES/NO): YES